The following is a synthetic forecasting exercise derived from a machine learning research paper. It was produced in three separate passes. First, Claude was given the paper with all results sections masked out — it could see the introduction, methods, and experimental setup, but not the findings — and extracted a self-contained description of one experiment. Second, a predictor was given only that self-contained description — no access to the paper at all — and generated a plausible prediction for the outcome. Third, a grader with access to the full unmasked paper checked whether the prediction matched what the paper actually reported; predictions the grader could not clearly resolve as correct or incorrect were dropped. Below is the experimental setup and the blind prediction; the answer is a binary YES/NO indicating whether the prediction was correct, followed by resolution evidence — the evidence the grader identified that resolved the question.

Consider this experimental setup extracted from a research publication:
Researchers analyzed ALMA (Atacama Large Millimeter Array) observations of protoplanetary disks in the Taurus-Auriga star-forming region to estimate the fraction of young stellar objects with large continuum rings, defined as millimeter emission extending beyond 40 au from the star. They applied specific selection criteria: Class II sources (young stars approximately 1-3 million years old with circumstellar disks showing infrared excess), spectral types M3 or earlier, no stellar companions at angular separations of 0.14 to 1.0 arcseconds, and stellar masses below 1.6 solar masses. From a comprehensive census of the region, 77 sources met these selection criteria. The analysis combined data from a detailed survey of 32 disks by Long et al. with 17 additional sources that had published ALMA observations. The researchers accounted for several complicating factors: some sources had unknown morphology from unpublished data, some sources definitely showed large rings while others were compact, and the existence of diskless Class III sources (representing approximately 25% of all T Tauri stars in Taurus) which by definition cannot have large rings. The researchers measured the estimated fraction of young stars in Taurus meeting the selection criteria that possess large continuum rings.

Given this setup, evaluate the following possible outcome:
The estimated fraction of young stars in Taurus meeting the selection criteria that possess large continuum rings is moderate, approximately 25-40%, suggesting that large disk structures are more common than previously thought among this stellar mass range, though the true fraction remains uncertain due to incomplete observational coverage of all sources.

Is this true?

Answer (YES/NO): NO